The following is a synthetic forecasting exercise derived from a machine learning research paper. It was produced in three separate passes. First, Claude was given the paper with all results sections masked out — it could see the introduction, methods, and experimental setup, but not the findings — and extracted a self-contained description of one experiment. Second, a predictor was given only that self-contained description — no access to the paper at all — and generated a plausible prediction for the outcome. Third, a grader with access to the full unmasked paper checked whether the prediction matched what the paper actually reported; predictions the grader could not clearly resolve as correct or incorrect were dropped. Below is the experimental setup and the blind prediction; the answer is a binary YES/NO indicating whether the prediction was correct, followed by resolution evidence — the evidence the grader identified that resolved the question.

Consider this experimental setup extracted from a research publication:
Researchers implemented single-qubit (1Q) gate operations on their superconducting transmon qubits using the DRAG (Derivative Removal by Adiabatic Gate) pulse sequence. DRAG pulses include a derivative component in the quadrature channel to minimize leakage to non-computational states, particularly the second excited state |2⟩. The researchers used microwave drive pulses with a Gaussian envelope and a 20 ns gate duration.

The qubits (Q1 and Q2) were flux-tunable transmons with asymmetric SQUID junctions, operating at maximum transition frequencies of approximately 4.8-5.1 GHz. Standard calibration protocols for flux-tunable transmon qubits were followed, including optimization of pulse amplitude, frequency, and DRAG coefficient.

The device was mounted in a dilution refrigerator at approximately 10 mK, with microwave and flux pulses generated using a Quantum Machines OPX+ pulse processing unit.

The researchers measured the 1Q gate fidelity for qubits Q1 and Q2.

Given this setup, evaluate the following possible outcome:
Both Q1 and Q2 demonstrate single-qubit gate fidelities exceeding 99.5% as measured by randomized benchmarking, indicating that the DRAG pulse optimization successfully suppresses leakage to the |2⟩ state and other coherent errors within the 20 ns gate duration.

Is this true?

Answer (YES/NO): YES